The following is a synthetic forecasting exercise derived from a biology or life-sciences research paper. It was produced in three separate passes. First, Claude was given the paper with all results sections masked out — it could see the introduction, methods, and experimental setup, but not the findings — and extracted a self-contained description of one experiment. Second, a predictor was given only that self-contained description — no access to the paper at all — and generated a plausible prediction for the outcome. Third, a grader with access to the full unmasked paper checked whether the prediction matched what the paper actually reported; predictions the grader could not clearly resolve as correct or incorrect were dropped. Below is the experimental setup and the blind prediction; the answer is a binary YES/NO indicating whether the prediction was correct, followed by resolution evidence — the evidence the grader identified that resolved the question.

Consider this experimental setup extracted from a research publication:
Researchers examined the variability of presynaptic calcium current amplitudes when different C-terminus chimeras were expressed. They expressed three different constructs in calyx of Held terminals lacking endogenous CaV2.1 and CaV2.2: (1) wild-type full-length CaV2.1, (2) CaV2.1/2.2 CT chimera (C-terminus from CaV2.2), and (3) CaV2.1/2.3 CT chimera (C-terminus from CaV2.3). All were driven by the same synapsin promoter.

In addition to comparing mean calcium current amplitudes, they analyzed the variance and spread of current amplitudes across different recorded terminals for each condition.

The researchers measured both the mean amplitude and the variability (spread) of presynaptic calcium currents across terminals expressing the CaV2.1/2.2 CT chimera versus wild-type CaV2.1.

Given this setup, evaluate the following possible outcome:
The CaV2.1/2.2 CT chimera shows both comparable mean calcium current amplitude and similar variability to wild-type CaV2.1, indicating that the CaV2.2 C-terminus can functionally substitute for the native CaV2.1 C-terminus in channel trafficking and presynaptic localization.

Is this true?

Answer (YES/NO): NO